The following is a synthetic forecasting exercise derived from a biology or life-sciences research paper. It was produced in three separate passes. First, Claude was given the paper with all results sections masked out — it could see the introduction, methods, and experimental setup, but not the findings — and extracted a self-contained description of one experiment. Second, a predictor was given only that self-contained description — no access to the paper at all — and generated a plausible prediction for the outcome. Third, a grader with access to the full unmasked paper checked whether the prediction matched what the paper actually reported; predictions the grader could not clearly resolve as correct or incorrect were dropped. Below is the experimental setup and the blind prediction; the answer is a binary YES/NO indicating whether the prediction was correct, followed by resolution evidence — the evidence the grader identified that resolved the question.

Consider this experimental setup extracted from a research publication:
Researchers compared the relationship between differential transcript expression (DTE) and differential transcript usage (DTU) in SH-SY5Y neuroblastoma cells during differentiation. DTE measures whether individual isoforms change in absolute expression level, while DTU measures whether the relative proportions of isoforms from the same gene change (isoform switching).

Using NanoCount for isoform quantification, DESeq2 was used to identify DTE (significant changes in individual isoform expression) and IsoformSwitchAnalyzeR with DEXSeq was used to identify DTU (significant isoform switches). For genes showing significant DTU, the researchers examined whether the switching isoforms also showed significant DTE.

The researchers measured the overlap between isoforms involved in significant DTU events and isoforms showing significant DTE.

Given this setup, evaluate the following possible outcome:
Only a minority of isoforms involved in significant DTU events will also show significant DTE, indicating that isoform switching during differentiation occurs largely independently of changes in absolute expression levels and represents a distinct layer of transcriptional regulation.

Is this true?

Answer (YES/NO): YES